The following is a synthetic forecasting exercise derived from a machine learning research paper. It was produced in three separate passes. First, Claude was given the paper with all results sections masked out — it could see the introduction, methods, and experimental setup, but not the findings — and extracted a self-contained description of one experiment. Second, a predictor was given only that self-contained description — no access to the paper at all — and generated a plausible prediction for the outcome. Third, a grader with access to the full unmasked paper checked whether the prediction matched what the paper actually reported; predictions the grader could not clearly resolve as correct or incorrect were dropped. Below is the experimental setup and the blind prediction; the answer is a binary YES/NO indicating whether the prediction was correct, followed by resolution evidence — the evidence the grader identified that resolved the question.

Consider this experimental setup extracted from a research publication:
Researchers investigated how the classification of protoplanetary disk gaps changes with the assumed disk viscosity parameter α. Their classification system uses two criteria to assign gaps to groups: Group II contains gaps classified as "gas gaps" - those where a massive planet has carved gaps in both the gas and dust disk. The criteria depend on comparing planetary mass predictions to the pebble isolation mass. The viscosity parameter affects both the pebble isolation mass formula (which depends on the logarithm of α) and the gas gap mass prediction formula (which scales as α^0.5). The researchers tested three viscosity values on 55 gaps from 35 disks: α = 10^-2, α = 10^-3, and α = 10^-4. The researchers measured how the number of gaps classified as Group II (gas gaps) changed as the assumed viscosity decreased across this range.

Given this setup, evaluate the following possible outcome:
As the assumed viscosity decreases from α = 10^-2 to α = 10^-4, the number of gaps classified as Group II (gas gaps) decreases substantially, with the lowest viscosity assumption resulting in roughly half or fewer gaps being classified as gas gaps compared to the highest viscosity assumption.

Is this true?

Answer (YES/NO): NO